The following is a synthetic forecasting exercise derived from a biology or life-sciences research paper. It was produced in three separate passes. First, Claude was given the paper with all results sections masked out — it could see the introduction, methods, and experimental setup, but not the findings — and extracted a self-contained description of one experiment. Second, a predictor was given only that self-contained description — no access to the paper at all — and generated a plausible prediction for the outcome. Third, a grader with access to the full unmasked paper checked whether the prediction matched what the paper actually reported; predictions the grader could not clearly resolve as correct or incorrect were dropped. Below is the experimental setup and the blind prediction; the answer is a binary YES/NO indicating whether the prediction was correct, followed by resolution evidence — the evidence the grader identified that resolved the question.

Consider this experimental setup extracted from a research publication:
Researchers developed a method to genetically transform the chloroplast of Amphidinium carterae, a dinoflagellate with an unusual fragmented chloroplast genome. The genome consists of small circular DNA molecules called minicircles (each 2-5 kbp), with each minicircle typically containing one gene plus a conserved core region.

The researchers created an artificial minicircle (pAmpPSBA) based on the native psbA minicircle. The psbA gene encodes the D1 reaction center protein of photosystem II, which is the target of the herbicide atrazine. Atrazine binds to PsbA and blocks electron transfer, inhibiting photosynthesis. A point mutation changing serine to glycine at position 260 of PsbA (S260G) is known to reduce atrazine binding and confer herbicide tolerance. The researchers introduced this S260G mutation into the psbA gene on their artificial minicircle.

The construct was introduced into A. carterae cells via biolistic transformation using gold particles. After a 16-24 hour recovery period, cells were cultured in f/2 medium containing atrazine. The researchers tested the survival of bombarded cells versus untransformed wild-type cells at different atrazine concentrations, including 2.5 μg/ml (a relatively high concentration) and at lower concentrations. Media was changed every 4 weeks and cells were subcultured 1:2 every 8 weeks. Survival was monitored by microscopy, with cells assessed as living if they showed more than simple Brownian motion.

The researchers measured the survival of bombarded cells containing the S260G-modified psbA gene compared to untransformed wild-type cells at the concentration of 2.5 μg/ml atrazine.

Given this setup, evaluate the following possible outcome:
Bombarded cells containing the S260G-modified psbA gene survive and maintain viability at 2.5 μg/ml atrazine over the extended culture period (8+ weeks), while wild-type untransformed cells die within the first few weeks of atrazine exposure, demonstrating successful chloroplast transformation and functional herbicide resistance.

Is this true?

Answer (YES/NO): NO